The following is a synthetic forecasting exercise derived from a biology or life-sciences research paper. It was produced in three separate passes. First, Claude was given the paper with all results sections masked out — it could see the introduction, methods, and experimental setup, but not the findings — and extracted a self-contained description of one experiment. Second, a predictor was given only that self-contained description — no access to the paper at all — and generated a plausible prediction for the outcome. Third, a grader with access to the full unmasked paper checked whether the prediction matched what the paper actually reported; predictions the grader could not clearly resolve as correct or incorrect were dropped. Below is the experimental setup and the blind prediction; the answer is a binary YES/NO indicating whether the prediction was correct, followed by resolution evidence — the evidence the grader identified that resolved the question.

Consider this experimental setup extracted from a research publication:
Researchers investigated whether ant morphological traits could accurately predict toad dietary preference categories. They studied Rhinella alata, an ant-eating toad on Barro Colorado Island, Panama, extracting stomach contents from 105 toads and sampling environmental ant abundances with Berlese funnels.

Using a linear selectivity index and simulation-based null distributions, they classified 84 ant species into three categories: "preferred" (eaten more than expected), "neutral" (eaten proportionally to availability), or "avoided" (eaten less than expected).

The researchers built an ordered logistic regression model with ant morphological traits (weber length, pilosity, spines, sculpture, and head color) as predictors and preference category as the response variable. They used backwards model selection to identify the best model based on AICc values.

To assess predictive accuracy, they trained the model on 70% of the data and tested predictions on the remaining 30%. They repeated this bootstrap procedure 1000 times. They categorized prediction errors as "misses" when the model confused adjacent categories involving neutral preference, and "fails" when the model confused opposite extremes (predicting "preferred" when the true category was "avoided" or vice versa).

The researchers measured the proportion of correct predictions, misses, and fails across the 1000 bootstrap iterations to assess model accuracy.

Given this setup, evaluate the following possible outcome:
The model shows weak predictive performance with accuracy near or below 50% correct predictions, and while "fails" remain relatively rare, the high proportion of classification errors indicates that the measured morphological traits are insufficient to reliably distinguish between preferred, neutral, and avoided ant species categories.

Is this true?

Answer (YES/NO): NO